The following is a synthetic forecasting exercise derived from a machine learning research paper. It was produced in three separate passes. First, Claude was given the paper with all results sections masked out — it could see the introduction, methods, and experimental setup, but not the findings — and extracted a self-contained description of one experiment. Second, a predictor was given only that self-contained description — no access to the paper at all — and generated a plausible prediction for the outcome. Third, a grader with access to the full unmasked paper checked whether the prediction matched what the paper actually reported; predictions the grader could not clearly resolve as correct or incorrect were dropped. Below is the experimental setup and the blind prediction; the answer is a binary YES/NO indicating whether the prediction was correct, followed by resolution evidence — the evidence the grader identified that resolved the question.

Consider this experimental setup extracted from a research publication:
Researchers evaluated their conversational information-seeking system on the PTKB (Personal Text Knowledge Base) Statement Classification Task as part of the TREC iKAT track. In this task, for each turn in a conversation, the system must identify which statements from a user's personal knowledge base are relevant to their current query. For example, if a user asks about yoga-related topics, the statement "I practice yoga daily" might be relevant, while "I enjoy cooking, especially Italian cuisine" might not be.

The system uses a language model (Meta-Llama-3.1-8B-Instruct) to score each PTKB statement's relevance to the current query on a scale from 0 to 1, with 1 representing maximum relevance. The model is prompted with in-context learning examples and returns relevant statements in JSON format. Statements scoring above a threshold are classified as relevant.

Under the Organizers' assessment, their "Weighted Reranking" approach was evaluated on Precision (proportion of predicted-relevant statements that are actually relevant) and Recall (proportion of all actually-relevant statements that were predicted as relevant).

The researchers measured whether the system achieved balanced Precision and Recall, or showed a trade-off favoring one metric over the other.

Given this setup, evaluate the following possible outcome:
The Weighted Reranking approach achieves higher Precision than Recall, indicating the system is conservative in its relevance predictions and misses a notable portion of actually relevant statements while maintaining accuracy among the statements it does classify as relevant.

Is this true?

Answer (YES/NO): NO